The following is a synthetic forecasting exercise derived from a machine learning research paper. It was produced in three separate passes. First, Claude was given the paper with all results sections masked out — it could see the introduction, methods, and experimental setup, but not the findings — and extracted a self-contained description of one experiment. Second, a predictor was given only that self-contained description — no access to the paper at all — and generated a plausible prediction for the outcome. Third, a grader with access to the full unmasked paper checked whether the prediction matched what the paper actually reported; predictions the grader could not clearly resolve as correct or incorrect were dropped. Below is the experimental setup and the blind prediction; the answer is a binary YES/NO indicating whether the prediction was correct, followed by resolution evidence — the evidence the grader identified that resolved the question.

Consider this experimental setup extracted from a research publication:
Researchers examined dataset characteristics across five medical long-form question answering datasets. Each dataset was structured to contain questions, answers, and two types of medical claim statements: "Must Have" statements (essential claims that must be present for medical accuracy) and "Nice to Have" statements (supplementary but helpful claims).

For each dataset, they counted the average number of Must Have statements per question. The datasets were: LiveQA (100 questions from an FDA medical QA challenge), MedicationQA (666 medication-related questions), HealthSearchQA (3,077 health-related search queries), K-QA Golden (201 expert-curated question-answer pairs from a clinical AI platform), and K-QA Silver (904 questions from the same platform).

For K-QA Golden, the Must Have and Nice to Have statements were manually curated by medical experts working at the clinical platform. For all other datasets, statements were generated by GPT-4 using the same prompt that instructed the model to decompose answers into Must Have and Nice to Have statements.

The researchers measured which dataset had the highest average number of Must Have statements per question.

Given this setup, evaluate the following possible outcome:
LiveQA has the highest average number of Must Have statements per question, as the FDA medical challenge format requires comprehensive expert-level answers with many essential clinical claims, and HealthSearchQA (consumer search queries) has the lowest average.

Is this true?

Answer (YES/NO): NO